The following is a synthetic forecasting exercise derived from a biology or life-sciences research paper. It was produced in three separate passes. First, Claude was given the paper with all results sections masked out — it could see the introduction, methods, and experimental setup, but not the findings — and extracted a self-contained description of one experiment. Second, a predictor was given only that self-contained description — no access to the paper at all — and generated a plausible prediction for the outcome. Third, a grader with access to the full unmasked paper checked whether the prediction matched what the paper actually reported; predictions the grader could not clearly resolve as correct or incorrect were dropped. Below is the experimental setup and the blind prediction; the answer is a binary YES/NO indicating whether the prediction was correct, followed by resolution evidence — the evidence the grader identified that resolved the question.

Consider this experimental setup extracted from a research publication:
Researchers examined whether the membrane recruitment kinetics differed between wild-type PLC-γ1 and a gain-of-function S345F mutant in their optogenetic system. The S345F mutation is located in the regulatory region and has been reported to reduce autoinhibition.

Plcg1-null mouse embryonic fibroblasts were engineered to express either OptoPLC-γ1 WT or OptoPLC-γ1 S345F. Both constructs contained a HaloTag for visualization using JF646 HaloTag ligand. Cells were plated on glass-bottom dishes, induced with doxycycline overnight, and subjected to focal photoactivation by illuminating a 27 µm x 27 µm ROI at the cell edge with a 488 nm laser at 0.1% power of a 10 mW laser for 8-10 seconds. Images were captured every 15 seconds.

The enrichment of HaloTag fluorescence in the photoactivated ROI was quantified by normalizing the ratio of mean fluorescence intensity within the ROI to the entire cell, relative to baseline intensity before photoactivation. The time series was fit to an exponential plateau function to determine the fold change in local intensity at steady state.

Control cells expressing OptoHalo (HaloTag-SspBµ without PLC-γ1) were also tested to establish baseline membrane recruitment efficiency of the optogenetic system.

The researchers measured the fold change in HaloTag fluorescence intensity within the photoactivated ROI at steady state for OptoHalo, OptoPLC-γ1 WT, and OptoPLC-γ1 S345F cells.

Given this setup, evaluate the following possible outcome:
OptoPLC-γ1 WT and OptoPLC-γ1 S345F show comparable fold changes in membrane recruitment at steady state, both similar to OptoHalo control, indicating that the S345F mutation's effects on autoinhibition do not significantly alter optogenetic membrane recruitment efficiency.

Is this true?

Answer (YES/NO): NO